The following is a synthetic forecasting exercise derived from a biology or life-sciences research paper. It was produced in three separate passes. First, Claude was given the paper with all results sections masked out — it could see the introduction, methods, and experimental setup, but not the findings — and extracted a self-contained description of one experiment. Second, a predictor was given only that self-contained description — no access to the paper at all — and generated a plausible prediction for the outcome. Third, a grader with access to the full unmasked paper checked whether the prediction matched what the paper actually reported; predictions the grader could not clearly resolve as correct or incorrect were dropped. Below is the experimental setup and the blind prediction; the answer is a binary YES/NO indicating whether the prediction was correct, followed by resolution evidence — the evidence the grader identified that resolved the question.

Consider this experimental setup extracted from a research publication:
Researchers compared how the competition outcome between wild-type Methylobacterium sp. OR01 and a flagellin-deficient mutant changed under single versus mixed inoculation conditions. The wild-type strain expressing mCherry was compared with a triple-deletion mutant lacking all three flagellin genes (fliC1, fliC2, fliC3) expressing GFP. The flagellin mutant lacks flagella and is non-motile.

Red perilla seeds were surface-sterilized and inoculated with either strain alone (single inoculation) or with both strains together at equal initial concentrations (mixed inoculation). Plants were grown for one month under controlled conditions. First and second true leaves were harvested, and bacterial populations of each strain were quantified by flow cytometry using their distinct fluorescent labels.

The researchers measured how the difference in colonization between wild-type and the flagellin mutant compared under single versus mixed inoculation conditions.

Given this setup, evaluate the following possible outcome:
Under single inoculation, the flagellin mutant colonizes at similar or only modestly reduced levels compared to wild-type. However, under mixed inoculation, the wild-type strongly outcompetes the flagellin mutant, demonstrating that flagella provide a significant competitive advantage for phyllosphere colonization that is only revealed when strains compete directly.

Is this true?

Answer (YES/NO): NO